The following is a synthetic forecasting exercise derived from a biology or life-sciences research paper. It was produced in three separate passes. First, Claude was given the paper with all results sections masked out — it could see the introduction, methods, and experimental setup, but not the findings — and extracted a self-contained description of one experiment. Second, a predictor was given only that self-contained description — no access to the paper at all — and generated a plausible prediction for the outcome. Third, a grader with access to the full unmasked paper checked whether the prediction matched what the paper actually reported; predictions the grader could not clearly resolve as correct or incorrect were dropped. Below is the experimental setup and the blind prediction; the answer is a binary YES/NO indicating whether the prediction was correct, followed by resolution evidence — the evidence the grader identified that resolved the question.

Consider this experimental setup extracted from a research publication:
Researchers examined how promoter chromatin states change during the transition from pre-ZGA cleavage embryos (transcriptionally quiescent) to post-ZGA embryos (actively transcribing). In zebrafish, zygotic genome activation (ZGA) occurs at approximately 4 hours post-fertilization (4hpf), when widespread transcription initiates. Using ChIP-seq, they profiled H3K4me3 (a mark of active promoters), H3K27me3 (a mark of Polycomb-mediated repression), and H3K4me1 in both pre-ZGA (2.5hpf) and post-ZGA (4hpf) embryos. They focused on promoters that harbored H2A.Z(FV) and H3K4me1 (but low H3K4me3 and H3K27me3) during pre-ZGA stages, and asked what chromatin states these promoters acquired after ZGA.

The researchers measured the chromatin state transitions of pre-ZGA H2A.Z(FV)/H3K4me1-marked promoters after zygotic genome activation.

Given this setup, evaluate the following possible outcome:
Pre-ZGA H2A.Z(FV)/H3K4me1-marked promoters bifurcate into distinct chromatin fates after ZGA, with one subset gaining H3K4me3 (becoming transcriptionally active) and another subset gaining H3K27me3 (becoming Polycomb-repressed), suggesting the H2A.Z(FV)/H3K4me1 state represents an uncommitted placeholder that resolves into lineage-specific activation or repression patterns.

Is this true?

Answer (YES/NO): NO